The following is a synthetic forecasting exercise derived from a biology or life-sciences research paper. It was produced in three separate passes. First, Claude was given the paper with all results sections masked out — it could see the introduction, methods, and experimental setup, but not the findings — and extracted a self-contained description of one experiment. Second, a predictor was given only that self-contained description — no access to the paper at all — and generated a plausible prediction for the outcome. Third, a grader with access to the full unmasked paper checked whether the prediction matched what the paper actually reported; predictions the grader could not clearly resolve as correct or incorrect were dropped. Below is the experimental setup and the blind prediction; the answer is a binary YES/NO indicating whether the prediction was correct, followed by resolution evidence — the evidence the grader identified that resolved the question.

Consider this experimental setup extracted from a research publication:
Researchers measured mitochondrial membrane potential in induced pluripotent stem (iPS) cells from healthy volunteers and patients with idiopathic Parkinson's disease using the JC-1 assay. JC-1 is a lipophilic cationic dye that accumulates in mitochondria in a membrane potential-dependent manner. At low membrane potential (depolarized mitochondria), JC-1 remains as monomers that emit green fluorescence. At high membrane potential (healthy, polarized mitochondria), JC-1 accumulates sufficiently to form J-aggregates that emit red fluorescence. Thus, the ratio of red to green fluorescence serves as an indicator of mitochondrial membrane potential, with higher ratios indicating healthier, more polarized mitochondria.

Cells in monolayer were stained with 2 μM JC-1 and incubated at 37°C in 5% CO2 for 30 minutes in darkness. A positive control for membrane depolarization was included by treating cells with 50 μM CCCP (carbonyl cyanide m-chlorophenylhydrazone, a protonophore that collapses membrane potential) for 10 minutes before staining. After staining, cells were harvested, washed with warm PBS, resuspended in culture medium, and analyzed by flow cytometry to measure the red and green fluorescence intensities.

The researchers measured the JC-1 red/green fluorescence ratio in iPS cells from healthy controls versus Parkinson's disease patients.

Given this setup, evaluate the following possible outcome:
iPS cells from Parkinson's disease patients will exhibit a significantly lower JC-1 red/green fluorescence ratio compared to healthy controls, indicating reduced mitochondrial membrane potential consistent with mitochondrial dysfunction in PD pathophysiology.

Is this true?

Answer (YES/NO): NO